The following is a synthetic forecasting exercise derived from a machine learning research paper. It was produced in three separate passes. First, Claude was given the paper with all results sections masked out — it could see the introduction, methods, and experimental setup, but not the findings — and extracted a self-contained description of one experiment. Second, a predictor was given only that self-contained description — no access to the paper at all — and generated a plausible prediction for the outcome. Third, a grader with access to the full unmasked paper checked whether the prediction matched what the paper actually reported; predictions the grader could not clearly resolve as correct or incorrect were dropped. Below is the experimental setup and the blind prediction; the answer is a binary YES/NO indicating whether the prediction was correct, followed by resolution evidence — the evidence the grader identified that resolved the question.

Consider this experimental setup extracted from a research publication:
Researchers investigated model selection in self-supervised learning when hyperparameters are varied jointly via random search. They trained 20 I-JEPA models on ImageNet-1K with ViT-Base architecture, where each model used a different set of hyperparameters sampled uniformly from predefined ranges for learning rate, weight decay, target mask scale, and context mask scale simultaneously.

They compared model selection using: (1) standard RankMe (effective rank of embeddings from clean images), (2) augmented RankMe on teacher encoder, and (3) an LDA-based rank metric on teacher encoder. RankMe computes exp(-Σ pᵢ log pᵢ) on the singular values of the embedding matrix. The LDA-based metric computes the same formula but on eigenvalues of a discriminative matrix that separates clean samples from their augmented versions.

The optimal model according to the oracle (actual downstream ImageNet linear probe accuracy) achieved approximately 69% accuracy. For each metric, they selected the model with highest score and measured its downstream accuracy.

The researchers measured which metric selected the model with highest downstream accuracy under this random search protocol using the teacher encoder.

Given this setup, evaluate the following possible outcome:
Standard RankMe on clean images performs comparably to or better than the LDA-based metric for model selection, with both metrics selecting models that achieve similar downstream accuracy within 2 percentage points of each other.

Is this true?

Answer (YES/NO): NO